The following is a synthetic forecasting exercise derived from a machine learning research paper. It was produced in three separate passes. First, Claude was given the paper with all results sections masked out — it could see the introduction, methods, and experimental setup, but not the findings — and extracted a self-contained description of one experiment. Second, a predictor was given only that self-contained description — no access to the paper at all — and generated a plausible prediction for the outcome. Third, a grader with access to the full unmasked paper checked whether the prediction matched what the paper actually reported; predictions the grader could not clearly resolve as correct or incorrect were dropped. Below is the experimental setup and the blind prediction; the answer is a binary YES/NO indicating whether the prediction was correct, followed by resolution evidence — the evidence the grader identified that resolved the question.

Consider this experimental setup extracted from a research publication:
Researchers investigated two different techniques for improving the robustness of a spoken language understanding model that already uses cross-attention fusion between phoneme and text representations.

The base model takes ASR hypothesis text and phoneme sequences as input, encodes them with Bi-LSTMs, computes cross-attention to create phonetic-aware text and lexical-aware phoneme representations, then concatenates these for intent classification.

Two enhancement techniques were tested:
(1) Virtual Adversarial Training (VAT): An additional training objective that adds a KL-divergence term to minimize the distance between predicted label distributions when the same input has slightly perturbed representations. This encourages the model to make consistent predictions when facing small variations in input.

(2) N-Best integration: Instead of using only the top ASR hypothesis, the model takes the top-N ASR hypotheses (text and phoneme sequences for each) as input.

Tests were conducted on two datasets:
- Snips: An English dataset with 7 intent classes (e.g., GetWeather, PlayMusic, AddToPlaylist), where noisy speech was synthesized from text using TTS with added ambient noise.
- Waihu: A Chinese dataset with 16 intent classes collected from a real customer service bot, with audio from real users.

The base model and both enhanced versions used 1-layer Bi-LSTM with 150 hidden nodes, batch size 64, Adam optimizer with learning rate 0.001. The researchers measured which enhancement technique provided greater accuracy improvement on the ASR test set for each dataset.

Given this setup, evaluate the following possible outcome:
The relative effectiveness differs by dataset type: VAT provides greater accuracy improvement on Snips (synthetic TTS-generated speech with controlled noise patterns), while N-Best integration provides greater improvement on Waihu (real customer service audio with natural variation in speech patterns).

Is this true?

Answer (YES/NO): NO